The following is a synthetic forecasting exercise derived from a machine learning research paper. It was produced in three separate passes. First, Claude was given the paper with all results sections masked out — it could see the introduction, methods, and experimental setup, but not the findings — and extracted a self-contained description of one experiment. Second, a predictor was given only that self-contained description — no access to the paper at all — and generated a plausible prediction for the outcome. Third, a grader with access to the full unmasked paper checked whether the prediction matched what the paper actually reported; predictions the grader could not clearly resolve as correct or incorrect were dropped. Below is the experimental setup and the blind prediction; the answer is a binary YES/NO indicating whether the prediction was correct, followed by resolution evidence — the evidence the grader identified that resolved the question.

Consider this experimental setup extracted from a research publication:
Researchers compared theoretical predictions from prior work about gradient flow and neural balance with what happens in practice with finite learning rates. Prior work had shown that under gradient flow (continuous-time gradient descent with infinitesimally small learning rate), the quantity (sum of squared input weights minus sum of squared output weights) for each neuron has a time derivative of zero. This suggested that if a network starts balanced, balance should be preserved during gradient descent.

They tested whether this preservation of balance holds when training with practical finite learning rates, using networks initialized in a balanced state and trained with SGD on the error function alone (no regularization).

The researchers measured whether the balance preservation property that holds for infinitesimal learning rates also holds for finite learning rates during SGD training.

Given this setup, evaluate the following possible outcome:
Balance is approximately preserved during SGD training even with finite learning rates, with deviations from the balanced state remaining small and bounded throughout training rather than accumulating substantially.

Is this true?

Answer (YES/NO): NO